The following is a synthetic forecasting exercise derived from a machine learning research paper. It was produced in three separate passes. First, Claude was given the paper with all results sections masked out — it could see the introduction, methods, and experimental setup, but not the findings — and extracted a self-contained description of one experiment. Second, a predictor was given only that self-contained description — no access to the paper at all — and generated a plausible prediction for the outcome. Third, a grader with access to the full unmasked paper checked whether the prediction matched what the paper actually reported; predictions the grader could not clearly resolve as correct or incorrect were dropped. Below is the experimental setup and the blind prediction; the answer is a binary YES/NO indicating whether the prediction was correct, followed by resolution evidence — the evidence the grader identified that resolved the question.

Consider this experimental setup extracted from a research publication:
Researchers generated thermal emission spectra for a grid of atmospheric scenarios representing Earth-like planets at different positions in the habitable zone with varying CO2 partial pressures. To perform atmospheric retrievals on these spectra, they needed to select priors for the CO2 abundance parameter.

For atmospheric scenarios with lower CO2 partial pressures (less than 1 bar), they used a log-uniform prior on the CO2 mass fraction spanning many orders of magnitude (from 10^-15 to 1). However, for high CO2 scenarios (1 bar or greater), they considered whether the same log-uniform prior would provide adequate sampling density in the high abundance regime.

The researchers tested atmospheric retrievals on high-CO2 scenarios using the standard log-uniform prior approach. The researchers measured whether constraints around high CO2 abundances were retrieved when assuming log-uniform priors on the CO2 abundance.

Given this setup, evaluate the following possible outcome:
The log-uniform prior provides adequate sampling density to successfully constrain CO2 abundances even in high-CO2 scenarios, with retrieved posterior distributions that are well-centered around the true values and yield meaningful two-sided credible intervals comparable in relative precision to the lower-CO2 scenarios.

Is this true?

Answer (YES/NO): NO